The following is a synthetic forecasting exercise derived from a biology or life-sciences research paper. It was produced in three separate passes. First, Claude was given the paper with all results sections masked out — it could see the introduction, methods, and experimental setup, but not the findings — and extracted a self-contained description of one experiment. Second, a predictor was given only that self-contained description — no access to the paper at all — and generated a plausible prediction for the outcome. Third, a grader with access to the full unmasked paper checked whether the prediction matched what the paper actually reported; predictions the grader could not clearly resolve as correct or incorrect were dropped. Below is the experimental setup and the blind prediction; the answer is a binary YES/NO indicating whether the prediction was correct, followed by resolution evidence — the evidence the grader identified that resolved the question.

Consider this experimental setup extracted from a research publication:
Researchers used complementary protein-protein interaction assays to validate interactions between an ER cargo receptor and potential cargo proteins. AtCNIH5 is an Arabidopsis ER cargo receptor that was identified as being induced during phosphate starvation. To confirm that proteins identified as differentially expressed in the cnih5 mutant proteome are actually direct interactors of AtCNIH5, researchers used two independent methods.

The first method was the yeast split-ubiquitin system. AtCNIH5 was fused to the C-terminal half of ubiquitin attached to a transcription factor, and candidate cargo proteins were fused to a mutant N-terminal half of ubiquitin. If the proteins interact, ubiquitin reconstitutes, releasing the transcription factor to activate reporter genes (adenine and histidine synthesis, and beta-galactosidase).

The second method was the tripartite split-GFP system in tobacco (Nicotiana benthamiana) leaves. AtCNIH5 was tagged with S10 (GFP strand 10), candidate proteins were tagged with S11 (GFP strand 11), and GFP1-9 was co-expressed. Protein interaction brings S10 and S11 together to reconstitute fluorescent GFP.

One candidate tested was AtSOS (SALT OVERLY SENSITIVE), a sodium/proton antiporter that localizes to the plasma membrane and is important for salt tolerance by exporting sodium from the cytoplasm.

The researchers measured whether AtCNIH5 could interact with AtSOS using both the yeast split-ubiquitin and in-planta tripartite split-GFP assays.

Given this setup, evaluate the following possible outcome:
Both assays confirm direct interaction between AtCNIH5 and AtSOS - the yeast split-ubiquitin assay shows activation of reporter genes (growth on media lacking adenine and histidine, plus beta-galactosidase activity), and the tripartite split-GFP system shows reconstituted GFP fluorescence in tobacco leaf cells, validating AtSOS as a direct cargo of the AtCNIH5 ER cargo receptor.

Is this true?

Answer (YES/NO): YES